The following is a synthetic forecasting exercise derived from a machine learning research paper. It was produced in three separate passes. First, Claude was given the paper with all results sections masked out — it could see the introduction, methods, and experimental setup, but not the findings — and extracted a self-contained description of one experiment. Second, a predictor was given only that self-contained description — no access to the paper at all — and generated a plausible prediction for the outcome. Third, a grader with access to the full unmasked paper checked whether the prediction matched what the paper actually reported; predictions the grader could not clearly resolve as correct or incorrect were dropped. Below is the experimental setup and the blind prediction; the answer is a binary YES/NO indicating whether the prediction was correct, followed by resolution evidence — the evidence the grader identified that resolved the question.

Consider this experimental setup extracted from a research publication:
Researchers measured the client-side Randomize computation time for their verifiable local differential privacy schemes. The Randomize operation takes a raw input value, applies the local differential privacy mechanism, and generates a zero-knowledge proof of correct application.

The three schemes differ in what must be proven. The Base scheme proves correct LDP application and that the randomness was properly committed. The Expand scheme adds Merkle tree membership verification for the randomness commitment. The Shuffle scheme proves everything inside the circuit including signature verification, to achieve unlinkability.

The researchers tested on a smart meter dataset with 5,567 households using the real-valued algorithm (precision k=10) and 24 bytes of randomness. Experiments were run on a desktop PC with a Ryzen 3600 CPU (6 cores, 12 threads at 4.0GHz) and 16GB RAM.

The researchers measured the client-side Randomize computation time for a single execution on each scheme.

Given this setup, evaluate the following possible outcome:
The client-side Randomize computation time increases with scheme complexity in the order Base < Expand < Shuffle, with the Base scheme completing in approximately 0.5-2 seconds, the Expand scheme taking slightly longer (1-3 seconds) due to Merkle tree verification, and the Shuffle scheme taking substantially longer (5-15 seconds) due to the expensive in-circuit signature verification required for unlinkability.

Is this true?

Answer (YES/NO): NO